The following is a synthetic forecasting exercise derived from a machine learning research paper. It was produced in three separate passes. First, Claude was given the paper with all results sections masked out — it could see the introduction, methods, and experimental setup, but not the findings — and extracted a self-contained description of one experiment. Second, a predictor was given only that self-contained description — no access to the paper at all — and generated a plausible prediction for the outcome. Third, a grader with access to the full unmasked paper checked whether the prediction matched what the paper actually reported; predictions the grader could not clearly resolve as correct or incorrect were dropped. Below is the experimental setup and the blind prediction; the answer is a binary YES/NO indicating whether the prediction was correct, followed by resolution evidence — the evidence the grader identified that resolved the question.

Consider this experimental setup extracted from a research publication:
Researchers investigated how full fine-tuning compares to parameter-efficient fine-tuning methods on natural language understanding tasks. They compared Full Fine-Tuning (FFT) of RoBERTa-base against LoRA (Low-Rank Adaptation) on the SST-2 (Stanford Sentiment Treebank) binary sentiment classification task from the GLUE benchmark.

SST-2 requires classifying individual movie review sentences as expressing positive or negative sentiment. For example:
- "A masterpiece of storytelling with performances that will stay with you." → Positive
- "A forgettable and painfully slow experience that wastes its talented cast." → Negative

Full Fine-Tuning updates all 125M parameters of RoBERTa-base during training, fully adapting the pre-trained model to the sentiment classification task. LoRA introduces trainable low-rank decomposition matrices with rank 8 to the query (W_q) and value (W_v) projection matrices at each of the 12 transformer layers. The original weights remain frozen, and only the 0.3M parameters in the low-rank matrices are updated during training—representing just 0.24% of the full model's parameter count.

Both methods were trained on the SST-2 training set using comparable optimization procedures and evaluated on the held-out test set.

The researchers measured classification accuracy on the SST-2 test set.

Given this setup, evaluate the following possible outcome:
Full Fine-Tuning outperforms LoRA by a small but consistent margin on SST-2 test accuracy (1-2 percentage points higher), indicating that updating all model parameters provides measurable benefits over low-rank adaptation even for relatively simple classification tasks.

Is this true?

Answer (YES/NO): NO